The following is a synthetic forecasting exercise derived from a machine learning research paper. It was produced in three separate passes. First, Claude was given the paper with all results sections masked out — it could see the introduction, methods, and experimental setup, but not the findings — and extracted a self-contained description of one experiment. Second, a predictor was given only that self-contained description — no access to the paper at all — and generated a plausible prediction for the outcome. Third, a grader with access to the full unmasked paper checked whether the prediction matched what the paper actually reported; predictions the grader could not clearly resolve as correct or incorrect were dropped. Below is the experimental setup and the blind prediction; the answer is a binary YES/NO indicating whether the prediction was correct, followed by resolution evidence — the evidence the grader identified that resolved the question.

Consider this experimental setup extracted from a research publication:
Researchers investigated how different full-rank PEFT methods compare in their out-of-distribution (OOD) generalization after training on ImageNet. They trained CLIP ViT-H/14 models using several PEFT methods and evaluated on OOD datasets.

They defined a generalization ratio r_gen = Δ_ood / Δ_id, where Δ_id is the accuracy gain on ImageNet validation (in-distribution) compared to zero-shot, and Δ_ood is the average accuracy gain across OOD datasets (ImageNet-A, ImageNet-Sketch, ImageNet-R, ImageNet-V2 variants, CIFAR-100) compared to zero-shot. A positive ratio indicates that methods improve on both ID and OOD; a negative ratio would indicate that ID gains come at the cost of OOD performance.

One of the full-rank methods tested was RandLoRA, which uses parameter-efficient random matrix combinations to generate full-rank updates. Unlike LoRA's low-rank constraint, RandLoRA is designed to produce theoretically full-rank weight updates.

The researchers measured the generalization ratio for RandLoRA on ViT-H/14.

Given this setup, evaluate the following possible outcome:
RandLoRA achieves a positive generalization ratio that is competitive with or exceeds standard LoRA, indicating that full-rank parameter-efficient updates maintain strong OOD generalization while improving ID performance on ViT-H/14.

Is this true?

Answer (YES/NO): NO